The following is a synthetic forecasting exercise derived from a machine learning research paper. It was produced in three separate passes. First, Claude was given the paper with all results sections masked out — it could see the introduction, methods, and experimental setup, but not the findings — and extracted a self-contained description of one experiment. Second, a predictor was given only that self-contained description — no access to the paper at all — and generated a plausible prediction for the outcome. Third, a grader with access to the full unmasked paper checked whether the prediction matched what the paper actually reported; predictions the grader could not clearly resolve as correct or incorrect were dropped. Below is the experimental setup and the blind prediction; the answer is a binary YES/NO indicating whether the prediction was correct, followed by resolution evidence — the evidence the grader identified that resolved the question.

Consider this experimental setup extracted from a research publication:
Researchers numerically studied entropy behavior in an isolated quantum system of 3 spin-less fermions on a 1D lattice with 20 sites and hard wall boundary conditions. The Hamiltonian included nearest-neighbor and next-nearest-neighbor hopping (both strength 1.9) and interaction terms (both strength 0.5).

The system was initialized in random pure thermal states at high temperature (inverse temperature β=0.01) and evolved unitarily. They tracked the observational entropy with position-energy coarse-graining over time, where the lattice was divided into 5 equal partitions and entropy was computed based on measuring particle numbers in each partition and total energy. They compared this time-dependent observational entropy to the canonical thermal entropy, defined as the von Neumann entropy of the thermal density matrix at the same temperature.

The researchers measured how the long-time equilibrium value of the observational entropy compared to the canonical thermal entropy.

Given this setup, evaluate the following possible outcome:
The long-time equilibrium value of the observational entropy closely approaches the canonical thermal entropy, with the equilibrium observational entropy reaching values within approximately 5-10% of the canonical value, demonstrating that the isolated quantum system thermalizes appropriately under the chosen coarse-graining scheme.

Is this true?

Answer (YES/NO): YES